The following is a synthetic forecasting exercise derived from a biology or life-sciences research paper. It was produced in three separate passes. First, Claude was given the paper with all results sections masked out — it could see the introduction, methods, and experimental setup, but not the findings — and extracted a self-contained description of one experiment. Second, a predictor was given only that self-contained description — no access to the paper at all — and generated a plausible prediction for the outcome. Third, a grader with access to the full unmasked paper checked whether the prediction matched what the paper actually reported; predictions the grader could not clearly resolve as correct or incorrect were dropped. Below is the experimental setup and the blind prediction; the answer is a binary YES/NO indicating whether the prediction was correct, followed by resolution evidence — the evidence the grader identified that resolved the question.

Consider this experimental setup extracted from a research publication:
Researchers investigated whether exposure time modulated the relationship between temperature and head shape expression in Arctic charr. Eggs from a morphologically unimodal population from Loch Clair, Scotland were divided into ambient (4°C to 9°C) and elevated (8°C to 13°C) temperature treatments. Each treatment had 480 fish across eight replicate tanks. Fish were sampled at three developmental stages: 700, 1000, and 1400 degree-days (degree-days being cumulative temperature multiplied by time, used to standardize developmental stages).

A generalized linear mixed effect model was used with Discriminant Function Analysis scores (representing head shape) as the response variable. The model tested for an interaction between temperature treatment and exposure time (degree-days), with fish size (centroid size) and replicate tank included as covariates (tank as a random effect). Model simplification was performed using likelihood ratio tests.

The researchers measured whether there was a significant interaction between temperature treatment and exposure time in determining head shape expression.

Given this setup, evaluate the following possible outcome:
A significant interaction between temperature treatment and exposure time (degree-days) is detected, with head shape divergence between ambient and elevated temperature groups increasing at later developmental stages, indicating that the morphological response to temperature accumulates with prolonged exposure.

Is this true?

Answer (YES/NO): NO